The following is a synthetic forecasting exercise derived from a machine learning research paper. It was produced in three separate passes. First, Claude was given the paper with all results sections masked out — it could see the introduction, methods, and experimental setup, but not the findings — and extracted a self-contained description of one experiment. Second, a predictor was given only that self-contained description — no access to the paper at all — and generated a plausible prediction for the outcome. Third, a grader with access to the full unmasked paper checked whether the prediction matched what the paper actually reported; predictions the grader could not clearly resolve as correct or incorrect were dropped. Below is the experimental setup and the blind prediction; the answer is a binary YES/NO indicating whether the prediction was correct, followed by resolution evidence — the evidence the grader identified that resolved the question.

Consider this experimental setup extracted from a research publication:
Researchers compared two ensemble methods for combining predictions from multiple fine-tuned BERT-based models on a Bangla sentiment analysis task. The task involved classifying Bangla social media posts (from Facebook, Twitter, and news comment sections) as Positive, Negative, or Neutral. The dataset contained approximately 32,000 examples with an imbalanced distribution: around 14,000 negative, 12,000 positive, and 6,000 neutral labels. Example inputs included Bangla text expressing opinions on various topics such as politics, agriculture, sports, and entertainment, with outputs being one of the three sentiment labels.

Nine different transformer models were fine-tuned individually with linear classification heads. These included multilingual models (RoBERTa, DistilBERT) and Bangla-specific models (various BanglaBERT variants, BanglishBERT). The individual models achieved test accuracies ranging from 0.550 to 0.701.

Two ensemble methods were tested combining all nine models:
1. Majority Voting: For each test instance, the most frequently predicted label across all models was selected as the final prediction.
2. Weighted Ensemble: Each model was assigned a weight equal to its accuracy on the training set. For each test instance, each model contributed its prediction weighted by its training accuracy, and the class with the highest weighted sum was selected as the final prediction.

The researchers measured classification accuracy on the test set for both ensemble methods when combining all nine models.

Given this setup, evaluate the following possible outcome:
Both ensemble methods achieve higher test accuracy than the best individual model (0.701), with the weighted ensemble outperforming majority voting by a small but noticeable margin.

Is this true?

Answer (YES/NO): NO